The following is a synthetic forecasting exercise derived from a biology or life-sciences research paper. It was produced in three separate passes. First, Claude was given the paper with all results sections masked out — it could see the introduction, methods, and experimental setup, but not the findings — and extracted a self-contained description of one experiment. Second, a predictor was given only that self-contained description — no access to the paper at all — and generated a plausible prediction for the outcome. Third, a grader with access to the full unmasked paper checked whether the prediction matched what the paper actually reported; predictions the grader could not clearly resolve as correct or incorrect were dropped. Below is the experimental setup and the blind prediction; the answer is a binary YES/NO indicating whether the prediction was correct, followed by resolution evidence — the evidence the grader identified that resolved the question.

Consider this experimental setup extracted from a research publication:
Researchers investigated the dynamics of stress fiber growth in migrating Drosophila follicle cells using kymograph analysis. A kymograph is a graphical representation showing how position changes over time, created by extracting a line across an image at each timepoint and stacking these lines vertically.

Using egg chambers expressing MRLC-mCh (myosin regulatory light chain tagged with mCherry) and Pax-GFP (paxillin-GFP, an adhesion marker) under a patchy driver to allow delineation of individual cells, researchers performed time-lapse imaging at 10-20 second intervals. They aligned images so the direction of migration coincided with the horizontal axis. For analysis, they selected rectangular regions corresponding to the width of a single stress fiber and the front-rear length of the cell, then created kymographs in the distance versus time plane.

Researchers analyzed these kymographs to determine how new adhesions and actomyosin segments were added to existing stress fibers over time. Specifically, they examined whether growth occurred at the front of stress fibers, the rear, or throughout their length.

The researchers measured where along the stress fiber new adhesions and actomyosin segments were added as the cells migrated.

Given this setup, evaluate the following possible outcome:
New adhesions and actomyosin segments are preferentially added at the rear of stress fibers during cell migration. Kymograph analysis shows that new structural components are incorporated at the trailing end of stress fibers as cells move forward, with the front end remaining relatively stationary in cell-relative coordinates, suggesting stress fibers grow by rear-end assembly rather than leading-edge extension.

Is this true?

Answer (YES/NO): NO